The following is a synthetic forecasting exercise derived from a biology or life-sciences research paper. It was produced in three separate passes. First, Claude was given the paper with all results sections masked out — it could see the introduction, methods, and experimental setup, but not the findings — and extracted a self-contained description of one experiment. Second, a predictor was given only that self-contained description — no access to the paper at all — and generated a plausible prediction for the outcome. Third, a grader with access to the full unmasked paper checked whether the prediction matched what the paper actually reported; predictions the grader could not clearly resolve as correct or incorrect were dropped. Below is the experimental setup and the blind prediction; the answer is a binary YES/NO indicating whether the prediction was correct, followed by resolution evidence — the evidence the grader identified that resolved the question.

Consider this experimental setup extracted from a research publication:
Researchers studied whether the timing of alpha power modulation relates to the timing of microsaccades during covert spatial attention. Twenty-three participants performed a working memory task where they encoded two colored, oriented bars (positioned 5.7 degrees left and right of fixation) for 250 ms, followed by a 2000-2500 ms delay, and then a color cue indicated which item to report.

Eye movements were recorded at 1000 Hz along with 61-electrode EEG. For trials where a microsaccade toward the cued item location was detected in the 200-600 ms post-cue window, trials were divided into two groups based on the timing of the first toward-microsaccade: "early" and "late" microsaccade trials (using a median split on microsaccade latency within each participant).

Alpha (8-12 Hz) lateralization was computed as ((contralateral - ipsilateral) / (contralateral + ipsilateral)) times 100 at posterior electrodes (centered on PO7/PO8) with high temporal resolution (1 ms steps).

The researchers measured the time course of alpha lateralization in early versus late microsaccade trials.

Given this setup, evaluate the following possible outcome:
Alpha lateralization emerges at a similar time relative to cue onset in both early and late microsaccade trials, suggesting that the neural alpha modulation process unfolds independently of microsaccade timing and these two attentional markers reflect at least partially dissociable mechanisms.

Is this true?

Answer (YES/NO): NO